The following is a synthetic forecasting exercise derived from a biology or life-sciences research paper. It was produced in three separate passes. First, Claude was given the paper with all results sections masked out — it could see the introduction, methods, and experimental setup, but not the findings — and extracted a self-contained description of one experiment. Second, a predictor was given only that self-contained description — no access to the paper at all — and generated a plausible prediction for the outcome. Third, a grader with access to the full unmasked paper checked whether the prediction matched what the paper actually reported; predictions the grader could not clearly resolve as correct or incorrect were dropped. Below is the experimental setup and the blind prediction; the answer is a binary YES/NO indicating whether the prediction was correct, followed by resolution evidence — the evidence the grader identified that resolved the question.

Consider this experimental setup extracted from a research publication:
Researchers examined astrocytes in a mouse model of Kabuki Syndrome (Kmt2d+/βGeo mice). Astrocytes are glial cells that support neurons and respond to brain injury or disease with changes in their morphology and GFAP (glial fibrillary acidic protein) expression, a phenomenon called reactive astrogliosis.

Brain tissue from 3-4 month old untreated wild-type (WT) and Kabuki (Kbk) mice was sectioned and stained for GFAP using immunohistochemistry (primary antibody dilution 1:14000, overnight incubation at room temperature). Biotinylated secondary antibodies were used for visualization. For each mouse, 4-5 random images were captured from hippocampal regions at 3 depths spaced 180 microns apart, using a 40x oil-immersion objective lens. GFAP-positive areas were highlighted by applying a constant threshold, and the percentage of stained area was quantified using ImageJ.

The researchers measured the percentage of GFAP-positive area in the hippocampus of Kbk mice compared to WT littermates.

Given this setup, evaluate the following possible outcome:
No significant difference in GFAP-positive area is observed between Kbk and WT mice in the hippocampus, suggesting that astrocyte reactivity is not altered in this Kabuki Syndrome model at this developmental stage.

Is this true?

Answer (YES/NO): YES